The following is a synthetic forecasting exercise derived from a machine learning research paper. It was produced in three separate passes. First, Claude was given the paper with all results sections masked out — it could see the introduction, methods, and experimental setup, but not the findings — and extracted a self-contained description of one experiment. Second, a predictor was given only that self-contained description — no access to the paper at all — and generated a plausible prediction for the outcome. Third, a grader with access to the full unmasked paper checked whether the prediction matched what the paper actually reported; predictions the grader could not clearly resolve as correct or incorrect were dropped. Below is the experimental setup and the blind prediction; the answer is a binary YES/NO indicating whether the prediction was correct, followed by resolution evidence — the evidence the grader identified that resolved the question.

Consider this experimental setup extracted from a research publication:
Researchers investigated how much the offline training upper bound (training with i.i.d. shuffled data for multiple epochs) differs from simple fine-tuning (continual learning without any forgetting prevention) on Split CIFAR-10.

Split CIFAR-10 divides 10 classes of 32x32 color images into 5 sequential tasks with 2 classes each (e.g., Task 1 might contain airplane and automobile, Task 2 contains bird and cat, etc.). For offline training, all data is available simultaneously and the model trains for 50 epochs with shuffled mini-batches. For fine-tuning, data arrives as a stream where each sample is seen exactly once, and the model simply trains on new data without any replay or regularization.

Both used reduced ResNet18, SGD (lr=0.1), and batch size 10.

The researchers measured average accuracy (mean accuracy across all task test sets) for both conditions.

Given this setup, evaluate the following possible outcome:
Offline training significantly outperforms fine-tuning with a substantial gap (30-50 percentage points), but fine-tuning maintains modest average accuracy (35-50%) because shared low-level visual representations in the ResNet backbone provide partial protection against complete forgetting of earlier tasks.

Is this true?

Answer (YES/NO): NO